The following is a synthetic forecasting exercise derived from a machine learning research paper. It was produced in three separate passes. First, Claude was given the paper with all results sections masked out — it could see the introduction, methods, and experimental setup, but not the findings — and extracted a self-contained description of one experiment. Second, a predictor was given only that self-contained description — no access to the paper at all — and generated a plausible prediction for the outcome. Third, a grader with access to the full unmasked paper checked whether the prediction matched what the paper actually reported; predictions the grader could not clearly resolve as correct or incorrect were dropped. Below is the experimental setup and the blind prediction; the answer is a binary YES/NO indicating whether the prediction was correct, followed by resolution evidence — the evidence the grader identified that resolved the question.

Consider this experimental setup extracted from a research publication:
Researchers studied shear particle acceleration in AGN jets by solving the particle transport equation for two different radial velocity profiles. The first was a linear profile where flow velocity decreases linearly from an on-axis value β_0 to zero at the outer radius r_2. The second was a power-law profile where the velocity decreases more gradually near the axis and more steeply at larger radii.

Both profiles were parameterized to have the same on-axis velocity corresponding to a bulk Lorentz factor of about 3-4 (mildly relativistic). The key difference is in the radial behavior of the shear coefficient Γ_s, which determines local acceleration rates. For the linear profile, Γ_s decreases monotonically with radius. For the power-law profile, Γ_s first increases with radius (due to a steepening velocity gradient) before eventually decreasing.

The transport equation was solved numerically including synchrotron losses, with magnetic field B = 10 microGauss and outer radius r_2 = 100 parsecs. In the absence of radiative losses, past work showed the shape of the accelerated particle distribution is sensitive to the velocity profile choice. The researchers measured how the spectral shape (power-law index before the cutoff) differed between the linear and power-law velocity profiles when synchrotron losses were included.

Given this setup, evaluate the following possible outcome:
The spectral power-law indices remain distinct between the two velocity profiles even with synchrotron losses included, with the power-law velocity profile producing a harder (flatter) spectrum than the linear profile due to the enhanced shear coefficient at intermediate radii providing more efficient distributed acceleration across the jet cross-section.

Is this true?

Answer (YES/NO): YES